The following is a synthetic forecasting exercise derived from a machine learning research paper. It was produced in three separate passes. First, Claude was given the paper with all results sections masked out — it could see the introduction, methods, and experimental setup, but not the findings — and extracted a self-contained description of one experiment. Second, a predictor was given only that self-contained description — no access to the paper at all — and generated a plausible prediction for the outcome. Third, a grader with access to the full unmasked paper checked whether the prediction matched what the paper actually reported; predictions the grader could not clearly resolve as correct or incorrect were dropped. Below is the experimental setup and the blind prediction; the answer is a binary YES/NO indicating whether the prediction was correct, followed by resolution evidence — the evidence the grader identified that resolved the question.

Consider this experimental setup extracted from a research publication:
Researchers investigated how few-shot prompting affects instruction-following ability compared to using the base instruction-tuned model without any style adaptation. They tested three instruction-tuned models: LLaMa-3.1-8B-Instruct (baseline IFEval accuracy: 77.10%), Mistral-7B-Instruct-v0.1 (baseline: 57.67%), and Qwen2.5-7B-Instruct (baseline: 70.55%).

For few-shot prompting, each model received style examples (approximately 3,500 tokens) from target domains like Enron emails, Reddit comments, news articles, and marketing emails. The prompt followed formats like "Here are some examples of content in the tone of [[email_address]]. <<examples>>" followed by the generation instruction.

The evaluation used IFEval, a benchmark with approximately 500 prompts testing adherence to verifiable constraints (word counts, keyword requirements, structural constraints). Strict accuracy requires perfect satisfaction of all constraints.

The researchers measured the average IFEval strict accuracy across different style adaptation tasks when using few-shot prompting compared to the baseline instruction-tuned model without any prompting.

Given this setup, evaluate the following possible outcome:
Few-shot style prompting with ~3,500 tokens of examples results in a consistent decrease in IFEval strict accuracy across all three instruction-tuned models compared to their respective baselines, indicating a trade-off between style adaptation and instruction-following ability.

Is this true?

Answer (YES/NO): YES